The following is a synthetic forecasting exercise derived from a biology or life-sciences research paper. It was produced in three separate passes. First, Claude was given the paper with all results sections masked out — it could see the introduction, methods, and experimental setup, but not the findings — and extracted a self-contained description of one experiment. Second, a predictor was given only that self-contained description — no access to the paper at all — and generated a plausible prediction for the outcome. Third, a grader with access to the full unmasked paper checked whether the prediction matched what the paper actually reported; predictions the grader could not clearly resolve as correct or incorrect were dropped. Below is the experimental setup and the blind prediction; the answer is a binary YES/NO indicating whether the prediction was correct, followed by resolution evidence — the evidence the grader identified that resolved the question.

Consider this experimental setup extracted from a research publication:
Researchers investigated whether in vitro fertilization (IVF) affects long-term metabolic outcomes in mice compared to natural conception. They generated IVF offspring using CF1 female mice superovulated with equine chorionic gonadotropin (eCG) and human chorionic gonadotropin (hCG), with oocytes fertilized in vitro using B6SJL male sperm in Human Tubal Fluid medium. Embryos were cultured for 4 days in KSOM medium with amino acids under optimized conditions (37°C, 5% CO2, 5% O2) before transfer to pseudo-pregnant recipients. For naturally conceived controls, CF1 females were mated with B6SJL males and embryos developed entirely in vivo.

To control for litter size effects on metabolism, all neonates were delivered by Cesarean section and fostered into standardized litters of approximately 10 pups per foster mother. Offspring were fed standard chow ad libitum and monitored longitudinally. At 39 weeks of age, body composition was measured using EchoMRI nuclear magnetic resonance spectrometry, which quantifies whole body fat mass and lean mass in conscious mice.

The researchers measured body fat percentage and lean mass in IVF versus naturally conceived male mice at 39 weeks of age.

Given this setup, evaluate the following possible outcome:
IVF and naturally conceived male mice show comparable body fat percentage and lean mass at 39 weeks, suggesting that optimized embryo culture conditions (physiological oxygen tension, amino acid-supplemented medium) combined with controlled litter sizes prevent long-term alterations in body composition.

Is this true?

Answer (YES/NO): NO